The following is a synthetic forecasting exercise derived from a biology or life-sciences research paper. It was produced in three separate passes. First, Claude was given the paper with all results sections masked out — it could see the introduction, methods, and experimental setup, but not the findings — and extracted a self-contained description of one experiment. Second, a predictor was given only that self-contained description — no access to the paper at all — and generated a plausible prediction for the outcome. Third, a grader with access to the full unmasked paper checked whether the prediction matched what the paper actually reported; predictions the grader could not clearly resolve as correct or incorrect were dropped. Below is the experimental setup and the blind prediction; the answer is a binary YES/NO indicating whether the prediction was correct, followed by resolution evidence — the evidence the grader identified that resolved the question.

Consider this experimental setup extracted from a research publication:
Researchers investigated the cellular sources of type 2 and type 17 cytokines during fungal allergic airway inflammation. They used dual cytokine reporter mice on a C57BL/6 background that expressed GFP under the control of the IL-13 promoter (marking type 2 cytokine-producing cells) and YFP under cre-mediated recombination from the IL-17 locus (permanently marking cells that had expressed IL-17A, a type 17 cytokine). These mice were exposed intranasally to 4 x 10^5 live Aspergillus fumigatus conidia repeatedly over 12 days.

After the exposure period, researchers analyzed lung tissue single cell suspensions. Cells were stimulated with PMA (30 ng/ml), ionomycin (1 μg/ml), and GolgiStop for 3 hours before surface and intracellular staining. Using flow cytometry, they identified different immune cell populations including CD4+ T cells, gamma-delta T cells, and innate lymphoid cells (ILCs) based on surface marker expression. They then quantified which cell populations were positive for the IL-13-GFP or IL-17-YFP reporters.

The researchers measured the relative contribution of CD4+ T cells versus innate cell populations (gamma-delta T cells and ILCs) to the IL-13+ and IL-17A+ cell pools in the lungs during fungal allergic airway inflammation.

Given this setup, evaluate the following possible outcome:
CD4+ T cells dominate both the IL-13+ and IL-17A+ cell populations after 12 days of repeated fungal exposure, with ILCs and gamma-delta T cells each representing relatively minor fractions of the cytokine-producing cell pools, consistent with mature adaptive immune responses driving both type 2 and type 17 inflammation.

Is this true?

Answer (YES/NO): NO